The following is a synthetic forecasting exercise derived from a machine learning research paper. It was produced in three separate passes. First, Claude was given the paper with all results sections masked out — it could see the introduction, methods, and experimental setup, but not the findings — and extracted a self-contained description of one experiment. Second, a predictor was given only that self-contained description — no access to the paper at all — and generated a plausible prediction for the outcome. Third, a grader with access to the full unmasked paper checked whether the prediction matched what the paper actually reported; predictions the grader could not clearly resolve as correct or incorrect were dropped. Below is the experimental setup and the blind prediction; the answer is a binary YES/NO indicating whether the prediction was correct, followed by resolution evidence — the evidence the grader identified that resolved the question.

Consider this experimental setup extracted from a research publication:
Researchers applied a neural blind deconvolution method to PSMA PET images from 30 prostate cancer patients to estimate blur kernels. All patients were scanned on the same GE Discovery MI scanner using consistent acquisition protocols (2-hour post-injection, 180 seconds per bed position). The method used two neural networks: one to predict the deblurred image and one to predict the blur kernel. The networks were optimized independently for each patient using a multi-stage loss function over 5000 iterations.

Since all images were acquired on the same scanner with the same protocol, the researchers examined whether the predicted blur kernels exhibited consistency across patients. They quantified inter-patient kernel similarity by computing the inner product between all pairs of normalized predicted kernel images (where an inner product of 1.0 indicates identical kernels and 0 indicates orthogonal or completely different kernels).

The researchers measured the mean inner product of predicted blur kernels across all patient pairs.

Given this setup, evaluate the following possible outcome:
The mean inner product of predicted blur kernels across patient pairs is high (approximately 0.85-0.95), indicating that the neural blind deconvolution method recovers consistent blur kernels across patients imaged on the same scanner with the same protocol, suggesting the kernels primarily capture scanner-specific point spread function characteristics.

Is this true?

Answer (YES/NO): NO